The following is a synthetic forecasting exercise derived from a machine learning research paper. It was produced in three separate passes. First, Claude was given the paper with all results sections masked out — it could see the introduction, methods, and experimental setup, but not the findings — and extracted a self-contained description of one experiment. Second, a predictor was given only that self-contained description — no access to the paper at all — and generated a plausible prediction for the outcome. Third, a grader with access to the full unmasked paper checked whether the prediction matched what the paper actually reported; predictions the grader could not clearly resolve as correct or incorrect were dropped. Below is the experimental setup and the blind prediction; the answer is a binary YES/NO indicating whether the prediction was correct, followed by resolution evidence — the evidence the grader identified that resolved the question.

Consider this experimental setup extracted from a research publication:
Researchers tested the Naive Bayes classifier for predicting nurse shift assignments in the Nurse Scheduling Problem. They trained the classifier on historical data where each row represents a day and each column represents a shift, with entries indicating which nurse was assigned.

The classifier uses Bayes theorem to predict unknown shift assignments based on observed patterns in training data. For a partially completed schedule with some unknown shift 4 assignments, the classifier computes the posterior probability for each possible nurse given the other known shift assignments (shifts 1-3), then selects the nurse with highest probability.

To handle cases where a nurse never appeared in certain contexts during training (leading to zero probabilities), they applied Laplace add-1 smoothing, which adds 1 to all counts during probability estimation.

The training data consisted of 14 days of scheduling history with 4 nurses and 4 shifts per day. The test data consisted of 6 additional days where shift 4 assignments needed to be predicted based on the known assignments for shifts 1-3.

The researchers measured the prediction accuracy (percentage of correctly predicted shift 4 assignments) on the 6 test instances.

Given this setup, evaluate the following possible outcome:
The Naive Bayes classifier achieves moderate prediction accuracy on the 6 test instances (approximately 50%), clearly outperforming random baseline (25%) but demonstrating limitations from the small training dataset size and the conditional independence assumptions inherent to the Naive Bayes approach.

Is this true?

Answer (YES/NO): NO